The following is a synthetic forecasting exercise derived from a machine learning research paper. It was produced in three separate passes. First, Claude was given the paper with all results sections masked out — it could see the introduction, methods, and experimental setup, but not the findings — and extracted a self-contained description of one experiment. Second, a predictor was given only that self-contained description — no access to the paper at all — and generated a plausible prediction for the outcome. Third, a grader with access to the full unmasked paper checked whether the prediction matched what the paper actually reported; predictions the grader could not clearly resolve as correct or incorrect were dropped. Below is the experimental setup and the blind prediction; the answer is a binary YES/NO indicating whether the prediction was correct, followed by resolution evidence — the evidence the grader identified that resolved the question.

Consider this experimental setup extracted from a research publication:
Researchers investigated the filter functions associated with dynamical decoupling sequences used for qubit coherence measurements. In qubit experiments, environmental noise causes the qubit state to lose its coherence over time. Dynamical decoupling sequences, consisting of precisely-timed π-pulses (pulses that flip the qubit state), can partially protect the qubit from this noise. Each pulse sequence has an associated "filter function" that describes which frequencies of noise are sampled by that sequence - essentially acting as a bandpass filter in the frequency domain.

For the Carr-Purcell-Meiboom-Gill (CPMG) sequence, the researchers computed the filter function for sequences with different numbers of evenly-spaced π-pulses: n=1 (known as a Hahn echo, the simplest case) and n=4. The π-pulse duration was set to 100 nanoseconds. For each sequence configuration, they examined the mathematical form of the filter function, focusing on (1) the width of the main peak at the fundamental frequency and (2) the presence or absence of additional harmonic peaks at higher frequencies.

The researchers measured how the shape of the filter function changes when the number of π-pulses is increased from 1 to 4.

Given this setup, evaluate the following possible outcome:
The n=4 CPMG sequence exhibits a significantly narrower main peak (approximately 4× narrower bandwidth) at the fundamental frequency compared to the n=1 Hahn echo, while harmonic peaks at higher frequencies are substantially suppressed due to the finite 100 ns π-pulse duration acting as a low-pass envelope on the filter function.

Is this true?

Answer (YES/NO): NO